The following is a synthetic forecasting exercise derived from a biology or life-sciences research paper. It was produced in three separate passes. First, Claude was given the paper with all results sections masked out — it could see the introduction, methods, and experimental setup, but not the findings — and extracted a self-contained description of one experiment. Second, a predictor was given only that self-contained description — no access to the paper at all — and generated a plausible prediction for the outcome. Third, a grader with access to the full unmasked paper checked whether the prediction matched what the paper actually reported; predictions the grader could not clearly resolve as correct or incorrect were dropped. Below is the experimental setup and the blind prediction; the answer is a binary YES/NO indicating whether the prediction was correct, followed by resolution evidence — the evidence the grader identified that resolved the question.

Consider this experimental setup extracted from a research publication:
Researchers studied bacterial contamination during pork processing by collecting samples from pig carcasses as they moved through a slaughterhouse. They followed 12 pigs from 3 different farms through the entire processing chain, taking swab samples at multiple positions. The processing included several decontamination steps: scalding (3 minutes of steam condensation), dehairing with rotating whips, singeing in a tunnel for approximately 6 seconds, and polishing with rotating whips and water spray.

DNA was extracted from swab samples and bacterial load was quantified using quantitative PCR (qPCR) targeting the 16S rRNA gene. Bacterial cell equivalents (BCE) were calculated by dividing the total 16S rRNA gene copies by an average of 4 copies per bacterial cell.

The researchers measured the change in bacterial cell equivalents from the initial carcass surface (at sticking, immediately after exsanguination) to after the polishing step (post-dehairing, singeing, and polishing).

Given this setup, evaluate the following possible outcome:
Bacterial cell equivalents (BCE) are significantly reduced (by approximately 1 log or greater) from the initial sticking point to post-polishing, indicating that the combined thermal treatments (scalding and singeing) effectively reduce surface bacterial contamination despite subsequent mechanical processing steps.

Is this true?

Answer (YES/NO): YES